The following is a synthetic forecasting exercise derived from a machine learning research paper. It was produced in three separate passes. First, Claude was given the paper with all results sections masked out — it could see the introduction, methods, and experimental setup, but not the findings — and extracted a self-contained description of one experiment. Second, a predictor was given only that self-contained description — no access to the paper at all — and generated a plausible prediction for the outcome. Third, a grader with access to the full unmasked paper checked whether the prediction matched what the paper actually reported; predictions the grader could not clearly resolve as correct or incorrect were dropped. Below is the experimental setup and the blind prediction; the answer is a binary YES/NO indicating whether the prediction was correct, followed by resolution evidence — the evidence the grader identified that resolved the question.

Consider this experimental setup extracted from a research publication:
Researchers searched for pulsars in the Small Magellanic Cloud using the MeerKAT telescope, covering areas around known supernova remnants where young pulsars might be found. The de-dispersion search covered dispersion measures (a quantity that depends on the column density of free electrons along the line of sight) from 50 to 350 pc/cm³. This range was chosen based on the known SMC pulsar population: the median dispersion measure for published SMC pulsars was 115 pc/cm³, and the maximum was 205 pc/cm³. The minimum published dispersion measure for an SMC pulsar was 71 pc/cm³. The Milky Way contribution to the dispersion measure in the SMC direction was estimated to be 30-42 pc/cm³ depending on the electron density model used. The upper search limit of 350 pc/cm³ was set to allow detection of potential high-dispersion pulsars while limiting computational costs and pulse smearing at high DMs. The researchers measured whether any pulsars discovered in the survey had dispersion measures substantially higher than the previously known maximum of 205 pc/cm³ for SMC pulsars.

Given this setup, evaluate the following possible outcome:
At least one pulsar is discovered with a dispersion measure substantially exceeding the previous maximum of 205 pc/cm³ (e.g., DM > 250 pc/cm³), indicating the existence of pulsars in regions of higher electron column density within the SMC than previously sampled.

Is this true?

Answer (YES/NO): YES